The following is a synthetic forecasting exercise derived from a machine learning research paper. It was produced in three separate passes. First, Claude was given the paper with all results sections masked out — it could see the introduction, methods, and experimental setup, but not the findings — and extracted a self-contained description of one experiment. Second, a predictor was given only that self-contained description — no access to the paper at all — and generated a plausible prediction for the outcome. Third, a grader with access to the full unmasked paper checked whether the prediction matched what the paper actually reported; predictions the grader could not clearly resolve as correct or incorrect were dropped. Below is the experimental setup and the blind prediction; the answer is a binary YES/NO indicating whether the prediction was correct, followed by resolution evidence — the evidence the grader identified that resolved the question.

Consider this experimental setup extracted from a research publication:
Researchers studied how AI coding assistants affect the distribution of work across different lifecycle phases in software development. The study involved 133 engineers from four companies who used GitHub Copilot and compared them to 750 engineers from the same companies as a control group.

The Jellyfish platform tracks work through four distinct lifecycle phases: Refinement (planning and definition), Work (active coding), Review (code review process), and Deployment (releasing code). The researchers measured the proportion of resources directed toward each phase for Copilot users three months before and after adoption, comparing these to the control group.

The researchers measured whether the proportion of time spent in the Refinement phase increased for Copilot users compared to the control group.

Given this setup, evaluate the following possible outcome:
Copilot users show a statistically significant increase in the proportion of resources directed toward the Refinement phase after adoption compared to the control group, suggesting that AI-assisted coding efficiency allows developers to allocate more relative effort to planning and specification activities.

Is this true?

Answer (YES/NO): NO